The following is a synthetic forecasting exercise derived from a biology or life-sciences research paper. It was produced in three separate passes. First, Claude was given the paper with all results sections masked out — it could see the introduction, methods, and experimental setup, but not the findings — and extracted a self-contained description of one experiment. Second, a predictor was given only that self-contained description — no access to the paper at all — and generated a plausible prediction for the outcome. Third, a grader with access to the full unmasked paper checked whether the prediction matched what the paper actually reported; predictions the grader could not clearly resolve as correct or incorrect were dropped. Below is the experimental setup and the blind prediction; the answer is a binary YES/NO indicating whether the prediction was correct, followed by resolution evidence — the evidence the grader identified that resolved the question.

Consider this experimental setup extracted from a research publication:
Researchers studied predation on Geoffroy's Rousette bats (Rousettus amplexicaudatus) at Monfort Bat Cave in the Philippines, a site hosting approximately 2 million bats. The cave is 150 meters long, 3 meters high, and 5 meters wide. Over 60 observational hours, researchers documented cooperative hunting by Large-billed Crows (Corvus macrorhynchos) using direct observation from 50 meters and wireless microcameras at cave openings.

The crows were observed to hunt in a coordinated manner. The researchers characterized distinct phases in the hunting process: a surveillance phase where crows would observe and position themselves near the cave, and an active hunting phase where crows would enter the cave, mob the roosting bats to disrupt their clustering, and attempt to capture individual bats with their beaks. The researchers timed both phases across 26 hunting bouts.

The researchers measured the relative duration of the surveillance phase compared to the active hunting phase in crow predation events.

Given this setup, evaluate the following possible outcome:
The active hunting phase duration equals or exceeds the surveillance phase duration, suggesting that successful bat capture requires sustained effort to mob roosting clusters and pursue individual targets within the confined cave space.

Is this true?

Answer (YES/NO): NO